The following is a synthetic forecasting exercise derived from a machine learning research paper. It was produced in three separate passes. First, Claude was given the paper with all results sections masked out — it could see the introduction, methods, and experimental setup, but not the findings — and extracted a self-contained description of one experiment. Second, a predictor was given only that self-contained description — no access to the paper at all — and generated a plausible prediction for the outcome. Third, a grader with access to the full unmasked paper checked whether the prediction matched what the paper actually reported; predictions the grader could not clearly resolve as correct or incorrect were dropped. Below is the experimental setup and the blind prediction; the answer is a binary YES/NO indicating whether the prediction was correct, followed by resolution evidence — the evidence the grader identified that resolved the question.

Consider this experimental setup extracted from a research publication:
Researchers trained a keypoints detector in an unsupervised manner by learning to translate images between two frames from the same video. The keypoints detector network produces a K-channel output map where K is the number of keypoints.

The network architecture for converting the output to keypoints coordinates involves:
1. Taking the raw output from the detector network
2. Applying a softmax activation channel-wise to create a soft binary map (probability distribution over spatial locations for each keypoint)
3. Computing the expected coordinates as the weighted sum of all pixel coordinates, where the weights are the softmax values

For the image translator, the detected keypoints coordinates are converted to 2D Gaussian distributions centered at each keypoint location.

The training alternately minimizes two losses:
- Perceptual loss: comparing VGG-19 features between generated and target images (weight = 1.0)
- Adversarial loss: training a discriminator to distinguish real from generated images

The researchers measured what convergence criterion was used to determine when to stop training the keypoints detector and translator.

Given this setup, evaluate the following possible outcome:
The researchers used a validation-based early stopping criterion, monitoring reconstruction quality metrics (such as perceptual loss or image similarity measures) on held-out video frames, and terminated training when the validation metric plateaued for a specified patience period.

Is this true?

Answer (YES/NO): NO